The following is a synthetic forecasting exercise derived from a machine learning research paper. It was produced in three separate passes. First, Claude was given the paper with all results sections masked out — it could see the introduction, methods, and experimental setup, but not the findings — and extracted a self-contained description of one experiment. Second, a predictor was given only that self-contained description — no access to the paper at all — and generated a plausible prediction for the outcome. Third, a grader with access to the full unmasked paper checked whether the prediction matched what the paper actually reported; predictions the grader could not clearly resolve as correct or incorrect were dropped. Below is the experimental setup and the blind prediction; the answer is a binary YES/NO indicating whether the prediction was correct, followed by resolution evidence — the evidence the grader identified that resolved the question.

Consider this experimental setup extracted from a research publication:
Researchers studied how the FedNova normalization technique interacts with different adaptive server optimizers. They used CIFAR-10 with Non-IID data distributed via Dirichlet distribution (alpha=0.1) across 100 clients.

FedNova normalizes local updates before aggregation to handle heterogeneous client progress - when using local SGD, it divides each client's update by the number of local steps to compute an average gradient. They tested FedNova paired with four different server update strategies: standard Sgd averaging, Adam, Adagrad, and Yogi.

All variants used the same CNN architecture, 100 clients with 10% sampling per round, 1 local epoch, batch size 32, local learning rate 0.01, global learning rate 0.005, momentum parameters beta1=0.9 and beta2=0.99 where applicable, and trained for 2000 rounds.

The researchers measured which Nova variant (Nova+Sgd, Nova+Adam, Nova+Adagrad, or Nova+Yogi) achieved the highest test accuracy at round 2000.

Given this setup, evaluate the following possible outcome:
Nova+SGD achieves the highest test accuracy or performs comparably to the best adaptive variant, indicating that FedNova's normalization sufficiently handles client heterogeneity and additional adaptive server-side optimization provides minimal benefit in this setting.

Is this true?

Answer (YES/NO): NO